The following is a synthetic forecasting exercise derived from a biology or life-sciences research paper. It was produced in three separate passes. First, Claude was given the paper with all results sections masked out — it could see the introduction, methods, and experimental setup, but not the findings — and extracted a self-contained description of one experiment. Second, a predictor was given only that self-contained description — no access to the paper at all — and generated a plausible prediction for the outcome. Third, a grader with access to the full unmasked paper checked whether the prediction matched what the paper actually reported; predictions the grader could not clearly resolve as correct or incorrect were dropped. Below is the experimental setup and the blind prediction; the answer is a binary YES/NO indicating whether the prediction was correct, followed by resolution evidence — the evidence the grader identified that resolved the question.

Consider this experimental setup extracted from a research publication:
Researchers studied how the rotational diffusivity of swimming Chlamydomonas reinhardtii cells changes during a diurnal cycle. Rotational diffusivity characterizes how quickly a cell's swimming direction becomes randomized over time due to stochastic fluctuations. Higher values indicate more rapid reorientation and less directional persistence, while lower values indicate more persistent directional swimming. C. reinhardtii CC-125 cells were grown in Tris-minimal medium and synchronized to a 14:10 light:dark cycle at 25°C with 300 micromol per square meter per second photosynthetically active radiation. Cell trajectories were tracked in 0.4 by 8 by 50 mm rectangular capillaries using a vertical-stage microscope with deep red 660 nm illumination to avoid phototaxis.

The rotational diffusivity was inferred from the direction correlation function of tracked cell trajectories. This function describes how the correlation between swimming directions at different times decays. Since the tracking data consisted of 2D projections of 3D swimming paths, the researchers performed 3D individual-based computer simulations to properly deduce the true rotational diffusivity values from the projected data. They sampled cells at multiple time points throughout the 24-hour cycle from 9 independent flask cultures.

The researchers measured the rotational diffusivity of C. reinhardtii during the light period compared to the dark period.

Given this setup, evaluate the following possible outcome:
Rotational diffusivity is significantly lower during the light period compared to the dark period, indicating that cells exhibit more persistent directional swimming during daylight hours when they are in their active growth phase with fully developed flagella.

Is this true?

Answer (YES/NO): NO